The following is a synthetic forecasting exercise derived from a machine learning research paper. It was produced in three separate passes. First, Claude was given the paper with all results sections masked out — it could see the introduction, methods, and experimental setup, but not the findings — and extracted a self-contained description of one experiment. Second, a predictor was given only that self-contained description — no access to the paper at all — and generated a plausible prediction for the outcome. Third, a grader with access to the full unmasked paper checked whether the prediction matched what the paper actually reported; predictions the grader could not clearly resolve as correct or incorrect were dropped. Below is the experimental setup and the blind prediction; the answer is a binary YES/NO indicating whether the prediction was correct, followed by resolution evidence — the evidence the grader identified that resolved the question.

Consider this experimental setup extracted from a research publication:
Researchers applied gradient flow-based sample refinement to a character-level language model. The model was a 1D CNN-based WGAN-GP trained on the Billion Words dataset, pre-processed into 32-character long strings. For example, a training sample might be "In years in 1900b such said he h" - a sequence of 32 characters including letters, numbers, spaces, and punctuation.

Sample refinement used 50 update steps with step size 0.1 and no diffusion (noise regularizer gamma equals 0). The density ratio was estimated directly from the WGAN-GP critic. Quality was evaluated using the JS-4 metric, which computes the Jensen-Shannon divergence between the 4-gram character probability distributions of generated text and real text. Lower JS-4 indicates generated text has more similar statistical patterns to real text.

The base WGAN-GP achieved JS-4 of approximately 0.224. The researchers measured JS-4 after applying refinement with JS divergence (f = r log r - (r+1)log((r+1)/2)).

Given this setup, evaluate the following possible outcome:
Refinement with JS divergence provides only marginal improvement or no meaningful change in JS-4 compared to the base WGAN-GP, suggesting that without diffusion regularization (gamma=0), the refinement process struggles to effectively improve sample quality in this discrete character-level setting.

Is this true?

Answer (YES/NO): NO